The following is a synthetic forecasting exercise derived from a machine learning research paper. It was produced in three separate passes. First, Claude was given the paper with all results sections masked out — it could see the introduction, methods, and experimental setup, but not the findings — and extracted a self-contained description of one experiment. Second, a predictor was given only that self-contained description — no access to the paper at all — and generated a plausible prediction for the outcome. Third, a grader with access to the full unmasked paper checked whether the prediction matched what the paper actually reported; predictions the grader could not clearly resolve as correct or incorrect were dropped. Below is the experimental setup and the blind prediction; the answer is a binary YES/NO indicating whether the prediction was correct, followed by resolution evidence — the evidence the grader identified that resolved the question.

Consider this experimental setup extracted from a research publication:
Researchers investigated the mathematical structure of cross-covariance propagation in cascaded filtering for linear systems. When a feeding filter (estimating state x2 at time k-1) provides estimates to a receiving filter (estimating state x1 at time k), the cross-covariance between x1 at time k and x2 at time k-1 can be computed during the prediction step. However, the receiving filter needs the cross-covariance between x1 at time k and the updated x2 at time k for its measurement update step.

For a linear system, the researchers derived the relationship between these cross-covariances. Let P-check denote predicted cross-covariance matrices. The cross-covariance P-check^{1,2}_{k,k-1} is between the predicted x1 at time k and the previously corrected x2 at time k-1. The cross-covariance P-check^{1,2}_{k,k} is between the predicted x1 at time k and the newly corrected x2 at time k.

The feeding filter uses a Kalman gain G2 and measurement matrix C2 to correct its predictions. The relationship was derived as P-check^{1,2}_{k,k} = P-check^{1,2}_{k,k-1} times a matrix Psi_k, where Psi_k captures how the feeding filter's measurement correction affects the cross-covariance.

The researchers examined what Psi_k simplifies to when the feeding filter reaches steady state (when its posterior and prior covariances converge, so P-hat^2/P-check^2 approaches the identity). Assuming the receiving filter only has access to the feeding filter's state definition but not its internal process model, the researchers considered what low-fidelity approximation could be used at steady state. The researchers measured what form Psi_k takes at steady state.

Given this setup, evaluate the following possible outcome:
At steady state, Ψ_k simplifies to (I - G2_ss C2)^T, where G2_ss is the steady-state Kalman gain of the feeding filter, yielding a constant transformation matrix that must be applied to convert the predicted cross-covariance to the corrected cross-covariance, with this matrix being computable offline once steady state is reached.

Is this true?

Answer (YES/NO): NO